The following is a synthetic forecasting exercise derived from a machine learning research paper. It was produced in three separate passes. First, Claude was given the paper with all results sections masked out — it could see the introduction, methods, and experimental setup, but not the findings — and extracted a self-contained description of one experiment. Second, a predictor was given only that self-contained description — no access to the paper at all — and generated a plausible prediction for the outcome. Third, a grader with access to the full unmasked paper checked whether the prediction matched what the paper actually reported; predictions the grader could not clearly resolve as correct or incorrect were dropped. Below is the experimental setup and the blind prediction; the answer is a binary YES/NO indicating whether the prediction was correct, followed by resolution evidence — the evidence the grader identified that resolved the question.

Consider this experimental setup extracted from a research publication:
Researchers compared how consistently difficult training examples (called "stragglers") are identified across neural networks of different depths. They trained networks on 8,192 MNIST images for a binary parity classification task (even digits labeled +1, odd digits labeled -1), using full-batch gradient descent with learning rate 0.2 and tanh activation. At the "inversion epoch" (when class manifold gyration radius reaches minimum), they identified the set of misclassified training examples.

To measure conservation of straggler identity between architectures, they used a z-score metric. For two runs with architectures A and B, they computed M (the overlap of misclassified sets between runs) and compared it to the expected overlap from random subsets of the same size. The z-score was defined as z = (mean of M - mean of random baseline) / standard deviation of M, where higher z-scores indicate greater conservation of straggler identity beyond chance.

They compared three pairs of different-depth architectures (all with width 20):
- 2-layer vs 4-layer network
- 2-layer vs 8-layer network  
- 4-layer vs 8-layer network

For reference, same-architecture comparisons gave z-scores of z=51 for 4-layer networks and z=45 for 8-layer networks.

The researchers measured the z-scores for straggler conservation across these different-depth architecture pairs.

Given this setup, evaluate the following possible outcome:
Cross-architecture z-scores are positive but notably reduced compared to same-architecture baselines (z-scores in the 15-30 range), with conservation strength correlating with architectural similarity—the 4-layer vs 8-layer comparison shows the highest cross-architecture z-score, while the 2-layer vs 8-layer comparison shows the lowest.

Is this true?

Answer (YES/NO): NO